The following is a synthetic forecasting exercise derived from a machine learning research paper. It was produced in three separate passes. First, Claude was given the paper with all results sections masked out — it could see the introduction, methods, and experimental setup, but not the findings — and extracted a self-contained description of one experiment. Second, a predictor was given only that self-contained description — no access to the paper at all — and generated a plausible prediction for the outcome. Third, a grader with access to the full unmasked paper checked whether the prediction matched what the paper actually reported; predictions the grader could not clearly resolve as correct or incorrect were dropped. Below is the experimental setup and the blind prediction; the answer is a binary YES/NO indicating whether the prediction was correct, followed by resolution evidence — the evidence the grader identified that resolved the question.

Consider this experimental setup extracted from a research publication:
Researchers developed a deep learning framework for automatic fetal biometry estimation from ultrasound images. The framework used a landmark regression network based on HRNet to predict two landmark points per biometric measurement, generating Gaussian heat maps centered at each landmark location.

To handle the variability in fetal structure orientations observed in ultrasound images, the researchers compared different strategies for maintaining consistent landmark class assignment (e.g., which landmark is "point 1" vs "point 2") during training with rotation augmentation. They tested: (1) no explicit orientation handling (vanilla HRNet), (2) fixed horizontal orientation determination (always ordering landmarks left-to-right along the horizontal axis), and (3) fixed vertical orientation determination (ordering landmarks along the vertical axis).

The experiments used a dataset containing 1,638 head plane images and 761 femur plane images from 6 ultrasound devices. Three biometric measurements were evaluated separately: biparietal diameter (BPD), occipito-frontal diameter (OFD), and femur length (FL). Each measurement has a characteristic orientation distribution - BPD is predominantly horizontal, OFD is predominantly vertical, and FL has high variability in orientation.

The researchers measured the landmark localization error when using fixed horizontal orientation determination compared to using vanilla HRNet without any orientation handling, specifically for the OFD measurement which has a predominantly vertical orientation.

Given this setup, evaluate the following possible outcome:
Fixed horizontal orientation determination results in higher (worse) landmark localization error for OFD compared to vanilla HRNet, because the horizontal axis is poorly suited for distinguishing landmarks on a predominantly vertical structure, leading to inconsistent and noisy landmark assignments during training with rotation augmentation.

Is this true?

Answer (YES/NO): NO